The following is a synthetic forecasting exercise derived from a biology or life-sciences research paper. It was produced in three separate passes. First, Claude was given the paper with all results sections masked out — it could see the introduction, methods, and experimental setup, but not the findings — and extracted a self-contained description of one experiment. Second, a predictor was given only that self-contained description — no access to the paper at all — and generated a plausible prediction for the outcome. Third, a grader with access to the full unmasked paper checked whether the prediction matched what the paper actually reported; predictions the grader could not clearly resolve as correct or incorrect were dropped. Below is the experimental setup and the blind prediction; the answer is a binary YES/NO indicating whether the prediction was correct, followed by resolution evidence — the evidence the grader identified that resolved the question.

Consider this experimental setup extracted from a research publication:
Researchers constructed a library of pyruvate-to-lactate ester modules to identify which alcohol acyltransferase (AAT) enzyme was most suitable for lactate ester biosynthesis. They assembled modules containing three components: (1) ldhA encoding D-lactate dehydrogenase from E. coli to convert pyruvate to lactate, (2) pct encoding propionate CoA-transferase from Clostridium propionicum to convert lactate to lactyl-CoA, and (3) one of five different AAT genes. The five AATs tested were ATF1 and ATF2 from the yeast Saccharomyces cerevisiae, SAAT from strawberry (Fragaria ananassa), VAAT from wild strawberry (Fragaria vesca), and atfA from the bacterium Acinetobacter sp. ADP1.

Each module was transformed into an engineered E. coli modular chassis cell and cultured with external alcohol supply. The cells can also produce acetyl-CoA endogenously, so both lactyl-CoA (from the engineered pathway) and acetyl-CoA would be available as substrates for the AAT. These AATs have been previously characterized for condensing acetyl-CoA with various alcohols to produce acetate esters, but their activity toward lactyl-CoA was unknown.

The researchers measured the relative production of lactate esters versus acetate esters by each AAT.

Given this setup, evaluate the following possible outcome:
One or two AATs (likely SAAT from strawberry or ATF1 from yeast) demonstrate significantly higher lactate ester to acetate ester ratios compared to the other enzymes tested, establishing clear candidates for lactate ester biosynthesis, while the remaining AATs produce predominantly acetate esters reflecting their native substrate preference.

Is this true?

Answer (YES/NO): NO